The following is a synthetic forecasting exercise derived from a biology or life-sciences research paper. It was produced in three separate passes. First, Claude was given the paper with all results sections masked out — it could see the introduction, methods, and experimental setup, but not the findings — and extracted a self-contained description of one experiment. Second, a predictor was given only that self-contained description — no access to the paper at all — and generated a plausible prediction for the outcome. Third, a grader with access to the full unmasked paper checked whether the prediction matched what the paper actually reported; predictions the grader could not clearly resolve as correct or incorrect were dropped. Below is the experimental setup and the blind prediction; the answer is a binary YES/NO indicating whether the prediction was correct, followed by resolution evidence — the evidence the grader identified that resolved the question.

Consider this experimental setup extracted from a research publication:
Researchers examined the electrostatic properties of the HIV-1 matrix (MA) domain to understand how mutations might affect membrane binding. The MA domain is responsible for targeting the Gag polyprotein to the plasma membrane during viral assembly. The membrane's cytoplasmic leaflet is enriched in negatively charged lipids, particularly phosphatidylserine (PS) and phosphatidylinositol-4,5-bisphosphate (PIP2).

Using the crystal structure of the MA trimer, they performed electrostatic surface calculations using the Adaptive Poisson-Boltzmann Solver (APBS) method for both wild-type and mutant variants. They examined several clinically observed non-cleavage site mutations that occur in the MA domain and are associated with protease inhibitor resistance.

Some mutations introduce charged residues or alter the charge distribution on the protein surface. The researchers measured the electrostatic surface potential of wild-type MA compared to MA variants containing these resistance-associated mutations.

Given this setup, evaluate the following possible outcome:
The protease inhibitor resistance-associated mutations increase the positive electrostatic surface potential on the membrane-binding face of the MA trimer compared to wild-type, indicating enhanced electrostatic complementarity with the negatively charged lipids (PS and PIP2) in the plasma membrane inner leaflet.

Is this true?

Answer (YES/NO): YES